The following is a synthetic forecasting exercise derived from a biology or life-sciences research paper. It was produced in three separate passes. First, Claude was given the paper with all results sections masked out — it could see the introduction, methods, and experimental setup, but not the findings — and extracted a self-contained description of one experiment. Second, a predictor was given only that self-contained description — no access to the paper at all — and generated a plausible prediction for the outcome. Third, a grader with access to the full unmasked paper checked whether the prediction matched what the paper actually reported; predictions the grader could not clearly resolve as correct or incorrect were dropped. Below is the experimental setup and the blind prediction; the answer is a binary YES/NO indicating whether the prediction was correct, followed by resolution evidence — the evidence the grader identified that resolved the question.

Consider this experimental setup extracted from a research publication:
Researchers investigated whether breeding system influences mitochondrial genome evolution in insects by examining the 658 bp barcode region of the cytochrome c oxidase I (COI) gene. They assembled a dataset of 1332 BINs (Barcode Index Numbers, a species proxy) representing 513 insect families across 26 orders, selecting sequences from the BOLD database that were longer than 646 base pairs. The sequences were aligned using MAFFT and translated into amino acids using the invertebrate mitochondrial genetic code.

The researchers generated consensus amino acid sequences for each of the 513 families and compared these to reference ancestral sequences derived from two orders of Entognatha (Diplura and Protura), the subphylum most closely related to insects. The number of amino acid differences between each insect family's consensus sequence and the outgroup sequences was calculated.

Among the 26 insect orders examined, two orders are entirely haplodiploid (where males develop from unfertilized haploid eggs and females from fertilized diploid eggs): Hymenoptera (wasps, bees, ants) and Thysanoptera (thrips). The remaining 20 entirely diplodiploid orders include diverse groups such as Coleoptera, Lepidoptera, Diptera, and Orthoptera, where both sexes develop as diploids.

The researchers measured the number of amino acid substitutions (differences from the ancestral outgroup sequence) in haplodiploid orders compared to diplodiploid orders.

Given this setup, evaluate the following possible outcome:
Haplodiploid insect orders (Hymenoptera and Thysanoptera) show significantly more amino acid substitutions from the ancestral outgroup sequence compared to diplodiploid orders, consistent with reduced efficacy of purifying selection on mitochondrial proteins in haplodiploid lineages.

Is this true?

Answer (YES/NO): YES